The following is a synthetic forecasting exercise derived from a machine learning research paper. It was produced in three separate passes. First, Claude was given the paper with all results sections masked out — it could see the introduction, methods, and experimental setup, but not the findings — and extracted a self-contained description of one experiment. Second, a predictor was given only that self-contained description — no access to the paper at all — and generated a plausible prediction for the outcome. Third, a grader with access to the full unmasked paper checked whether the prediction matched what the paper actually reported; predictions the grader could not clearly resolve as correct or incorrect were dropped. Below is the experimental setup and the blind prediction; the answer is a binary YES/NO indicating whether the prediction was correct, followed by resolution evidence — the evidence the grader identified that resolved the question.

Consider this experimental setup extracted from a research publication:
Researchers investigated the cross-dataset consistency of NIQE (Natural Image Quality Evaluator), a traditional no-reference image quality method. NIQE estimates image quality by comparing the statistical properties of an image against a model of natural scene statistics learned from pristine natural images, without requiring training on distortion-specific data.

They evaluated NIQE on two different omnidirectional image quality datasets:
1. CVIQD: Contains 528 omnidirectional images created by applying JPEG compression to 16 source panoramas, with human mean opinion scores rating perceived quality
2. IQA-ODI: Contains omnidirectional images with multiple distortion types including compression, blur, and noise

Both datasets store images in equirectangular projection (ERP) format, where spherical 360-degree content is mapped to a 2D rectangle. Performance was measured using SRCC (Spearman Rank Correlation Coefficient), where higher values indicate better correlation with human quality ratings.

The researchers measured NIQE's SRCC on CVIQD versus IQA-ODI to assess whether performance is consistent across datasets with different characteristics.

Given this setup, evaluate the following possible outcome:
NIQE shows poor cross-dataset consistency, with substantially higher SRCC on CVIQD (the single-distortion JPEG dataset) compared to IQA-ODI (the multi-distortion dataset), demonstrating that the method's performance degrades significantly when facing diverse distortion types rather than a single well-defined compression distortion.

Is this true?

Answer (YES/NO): YES